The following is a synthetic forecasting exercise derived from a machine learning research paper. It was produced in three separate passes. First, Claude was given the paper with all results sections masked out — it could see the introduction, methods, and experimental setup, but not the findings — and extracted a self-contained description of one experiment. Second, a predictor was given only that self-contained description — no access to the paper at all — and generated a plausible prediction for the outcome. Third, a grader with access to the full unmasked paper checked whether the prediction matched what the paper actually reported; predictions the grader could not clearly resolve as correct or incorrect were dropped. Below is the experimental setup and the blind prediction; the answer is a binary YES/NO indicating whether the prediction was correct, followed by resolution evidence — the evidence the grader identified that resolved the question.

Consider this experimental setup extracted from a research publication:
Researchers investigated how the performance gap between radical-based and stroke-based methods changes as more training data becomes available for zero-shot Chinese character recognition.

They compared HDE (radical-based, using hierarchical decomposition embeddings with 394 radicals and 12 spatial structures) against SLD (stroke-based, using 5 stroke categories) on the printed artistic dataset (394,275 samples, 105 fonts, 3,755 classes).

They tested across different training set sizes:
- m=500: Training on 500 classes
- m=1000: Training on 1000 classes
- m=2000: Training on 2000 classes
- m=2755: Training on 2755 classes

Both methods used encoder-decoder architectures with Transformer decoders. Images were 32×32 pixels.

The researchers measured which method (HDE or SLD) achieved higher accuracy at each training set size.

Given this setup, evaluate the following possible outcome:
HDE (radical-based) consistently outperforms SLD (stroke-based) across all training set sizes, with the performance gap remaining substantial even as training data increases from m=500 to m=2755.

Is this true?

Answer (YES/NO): NO